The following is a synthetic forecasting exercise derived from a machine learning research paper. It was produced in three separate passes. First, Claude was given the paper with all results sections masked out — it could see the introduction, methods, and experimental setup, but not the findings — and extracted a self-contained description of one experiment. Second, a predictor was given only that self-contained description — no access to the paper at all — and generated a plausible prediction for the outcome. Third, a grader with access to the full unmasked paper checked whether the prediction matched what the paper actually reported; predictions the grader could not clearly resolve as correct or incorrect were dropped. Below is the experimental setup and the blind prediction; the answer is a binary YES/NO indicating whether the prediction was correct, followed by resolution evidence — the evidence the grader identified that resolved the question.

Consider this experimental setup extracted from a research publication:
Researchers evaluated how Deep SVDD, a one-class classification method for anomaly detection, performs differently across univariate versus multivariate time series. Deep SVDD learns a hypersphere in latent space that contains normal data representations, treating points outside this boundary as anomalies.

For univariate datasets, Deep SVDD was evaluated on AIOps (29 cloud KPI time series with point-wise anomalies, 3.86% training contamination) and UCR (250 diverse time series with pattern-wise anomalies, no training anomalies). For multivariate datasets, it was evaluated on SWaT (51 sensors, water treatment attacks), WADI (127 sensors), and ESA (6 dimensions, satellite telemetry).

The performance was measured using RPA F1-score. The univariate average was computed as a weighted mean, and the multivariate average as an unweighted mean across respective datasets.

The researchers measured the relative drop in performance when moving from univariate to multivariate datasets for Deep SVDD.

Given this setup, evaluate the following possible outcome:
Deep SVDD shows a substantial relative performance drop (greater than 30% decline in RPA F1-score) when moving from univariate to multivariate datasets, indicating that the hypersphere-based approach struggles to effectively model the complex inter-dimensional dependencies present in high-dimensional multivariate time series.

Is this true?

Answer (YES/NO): YES